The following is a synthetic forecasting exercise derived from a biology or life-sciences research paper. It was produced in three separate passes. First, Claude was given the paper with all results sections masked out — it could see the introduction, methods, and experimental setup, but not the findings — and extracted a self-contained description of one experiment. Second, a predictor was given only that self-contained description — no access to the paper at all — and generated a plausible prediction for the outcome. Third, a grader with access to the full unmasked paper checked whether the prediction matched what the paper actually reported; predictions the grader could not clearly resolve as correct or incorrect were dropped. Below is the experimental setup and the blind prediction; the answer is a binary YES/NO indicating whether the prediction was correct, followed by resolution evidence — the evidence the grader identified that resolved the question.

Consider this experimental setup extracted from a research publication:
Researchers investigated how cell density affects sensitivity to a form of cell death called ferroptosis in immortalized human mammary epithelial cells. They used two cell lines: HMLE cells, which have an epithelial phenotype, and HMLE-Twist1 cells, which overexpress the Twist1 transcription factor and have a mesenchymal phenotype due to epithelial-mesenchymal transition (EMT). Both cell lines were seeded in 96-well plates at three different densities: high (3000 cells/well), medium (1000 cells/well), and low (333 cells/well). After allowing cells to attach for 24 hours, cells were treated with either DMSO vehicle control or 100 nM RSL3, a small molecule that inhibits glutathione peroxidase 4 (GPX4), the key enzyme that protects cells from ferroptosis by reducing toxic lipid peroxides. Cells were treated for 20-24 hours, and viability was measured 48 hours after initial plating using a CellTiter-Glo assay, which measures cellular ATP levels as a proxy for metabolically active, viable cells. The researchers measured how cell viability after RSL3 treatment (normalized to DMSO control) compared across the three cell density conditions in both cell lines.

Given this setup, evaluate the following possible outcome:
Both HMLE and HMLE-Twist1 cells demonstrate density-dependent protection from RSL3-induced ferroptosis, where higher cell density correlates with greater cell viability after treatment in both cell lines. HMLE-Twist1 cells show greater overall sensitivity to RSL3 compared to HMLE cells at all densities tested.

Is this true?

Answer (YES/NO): NO